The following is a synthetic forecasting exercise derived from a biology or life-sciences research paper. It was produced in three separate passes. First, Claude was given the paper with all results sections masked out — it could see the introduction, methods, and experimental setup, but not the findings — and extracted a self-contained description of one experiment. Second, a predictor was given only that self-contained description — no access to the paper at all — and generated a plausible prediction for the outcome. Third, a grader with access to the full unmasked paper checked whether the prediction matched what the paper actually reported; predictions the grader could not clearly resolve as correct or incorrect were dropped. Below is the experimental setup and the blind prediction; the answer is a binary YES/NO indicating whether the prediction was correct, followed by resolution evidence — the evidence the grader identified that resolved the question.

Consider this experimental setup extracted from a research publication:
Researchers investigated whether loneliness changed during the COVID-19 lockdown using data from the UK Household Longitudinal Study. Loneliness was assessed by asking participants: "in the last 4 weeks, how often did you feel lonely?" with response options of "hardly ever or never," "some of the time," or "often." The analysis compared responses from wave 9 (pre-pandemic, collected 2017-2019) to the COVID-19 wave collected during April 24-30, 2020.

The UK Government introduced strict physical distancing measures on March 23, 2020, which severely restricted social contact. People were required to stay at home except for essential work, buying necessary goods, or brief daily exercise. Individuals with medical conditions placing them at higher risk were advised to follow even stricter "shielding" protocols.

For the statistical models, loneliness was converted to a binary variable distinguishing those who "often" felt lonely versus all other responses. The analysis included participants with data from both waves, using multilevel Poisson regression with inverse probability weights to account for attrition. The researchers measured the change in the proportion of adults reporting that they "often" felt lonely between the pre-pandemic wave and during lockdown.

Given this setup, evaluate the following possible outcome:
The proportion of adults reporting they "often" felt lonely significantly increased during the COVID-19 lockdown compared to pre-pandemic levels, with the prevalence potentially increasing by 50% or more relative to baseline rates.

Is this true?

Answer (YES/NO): NO